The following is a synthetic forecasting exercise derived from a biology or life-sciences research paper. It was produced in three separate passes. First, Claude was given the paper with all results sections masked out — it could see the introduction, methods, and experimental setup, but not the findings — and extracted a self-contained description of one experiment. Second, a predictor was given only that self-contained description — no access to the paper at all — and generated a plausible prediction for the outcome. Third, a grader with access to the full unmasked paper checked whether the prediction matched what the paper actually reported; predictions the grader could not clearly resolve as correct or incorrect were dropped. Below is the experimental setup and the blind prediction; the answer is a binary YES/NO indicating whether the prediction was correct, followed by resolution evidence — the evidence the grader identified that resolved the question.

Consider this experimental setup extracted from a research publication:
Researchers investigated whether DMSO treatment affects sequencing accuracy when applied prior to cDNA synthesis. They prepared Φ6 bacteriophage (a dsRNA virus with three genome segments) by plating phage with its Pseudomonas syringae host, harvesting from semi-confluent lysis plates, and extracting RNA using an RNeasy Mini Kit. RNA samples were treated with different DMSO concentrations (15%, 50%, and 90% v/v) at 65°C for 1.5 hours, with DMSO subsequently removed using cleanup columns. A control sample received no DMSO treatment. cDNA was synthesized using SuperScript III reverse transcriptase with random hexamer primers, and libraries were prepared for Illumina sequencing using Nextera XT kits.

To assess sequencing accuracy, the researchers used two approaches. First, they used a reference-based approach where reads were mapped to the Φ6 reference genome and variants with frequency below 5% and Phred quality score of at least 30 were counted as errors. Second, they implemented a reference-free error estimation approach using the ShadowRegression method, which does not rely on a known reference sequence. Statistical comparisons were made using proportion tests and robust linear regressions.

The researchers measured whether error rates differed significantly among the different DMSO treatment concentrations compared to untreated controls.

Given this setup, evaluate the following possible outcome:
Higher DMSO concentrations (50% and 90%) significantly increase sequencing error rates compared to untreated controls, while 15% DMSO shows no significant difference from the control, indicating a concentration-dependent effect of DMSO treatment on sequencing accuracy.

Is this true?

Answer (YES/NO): NO